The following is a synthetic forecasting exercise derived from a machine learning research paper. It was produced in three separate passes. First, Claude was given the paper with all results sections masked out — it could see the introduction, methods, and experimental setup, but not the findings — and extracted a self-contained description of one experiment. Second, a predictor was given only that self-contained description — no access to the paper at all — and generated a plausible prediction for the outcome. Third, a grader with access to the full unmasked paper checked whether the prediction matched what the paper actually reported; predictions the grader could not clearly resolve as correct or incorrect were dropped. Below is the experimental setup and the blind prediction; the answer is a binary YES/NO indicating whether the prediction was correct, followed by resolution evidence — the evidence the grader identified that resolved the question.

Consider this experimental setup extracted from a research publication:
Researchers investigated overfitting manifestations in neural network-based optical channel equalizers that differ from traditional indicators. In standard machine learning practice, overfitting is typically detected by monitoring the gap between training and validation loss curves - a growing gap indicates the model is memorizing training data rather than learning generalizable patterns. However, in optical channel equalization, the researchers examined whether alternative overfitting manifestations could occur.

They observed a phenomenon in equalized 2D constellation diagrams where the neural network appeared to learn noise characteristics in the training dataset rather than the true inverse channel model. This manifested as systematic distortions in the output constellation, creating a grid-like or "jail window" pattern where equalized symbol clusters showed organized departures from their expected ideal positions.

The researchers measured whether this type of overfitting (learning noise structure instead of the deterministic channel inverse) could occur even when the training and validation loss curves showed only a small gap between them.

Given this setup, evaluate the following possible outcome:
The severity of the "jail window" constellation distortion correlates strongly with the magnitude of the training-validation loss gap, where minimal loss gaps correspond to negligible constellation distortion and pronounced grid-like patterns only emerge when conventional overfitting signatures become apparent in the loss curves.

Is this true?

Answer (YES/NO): NO